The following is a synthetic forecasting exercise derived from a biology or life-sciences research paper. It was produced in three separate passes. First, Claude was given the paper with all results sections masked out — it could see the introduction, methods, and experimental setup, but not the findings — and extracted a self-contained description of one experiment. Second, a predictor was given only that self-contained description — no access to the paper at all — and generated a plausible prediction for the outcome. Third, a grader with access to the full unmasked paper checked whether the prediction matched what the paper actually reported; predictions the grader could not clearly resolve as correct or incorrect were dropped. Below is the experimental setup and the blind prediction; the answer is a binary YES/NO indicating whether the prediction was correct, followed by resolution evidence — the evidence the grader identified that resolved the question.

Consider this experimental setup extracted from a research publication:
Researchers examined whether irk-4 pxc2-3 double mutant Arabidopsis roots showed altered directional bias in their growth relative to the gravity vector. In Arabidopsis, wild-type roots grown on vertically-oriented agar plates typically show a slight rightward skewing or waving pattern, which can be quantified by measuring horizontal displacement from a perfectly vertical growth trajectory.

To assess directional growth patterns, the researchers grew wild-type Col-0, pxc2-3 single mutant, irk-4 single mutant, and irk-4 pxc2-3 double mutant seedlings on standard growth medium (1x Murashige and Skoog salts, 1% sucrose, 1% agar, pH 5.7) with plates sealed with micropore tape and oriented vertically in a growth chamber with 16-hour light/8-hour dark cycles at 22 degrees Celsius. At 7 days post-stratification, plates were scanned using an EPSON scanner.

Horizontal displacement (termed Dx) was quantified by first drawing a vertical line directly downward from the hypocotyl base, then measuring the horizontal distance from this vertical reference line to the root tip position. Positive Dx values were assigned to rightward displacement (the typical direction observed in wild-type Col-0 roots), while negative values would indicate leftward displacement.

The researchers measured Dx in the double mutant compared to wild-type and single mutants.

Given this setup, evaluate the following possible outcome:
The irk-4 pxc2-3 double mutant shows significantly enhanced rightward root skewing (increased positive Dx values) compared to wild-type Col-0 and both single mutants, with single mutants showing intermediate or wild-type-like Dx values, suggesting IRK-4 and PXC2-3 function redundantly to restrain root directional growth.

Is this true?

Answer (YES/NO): NO